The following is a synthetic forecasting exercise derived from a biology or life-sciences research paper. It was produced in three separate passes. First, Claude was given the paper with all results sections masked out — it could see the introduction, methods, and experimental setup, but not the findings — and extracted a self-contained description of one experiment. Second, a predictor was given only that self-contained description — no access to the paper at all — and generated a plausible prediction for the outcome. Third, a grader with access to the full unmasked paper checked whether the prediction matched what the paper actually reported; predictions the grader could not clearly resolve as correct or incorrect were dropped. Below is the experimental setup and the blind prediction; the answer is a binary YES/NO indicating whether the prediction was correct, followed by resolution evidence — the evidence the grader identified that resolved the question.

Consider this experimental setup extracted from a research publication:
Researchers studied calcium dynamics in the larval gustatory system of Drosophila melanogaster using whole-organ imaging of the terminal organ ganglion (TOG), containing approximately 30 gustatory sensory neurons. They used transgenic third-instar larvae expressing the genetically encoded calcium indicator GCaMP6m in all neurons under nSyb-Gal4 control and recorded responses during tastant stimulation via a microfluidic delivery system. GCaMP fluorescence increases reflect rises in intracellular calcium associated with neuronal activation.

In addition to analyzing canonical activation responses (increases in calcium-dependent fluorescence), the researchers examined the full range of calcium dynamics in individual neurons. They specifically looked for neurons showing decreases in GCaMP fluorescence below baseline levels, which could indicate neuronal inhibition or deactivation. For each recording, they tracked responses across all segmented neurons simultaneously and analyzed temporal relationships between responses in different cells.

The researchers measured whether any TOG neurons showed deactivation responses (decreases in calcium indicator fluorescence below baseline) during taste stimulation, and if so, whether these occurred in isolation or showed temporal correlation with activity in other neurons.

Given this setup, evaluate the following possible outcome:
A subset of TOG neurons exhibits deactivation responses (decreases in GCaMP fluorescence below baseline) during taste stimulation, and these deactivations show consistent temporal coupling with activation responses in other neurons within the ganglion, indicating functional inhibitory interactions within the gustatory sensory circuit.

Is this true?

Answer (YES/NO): NO